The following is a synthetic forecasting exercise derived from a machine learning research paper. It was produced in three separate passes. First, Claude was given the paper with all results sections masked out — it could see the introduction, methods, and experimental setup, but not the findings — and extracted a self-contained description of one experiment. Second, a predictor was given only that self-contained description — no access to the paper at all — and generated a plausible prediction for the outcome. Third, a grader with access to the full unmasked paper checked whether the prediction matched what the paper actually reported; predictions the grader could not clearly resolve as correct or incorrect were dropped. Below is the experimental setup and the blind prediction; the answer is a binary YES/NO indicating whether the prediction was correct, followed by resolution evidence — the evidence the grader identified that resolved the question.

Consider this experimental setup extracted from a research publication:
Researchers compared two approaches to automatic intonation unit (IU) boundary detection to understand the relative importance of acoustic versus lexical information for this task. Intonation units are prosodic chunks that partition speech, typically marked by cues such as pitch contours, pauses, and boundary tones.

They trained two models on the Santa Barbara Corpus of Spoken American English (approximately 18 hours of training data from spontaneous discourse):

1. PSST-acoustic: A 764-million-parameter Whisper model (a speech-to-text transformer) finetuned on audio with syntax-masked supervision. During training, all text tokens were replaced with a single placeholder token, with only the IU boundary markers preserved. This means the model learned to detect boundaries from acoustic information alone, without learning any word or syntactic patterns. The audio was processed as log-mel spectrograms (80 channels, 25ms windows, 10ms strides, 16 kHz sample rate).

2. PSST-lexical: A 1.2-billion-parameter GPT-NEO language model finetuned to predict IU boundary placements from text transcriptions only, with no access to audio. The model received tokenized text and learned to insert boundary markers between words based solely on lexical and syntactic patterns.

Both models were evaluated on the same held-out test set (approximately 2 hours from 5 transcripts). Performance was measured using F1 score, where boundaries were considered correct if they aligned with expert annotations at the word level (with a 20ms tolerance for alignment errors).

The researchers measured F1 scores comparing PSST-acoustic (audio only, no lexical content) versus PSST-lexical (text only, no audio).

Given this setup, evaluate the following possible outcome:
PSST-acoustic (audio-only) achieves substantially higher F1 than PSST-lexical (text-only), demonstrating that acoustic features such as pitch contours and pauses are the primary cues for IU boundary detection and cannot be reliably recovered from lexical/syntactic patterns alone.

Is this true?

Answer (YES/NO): NO